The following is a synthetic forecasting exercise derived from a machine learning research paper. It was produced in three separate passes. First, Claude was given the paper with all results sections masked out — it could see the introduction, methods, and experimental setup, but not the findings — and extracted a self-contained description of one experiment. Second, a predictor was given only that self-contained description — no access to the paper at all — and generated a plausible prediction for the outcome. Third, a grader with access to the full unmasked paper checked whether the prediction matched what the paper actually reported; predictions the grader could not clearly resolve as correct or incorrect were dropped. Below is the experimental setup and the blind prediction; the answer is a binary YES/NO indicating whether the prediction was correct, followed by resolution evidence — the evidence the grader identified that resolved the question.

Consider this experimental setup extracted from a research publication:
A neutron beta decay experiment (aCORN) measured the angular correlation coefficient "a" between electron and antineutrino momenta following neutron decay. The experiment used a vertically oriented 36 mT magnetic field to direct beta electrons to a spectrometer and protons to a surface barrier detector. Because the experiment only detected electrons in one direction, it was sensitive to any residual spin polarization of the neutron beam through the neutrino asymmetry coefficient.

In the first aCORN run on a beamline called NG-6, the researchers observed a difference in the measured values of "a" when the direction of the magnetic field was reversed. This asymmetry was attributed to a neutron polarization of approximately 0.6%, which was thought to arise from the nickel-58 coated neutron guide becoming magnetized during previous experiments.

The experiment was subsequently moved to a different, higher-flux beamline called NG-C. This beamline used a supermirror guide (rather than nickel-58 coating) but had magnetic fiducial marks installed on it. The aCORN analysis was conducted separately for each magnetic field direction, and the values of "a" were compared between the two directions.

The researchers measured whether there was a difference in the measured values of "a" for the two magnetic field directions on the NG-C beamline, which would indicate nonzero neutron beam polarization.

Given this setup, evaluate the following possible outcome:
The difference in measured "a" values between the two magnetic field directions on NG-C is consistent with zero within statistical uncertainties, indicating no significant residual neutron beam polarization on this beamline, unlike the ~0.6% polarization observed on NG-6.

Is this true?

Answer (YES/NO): YES